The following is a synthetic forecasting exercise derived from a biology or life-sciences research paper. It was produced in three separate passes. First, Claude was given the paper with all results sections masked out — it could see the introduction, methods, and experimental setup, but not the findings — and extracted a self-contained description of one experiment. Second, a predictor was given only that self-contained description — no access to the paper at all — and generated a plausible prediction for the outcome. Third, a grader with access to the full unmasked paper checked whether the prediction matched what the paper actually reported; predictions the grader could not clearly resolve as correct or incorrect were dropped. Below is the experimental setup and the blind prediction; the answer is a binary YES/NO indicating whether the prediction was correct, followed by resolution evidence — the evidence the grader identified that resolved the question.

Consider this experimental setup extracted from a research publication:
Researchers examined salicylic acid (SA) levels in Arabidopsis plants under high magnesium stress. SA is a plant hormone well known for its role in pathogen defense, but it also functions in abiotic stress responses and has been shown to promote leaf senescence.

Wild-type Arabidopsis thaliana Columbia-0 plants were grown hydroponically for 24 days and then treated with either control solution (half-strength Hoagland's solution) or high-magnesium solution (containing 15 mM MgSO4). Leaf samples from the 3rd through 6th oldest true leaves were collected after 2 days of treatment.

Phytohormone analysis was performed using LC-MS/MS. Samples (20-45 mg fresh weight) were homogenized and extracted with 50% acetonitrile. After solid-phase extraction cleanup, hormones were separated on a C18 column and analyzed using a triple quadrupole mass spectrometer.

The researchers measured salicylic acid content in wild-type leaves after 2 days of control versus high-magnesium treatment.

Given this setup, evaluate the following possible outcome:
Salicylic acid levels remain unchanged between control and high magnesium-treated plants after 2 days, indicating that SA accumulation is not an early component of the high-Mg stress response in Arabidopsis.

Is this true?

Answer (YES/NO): NO